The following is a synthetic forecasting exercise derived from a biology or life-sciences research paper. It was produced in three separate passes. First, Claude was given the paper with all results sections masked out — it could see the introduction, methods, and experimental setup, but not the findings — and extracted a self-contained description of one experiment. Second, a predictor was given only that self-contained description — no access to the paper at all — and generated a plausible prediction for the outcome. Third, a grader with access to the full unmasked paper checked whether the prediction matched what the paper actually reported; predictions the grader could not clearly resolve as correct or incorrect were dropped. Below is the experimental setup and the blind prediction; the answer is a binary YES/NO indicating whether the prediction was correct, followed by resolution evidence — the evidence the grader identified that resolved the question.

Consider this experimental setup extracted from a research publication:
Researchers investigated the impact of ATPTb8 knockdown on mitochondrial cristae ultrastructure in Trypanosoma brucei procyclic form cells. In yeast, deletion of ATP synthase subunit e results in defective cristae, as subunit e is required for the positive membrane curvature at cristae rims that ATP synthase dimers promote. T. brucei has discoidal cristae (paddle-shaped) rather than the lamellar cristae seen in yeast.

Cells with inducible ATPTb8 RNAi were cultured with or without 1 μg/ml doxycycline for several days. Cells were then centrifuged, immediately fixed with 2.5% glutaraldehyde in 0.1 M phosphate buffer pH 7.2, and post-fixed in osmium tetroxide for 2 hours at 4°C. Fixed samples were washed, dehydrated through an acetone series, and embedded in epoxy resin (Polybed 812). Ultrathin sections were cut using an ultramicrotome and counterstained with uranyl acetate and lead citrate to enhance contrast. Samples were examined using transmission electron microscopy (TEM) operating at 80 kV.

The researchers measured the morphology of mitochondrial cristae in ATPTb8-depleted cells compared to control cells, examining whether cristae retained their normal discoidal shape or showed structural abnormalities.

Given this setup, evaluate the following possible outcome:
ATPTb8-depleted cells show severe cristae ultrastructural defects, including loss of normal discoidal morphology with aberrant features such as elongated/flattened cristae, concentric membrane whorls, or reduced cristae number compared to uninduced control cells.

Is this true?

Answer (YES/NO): YES